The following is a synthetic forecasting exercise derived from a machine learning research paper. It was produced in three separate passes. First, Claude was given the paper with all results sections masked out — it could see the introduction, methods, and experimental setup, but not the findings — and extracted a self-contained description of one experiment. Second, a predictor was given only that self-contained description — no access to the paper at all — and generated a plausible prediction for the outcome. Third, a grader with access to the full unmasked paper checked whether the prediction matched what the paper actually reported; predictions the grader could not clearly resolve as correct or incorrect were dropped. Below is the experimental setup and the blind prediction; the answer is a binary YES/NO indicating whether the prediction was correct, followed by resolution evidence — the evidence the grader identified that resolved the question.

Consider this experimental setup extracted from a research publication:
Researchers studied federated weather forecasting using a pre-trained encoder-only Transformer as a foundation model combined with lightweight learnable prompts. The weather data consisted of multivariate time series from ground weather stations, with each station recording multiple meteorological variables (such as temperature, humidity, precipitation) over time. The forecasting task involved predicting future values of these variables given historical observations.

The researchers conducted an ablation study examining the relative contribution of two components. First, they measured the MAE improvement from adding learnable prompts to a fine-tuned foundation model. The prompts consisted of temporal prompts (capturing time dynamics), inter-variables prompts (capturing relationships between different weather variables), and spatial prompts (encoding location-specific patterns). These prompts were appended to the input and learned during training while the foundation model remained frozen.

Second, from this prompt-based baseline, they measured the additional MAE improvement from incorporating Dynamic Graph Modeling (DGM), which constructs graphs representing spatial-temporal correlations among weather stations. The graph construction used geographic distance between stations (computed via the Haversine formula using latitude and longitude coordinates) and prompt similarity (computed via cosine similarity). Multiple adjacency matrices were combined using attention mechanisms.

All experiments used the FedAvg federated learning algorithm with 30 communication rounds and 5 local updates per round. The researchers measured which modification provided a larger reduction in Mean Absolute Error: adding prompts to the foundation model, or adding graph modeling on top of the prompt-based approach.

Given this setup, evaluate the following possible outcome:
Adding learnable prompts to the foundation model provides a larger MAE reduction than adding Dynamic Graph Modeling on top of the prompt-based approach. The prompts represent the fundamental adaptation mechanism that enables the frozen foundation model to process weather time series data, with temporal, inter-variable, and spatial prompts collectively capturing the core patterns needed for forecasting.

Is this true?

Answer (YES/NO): NO